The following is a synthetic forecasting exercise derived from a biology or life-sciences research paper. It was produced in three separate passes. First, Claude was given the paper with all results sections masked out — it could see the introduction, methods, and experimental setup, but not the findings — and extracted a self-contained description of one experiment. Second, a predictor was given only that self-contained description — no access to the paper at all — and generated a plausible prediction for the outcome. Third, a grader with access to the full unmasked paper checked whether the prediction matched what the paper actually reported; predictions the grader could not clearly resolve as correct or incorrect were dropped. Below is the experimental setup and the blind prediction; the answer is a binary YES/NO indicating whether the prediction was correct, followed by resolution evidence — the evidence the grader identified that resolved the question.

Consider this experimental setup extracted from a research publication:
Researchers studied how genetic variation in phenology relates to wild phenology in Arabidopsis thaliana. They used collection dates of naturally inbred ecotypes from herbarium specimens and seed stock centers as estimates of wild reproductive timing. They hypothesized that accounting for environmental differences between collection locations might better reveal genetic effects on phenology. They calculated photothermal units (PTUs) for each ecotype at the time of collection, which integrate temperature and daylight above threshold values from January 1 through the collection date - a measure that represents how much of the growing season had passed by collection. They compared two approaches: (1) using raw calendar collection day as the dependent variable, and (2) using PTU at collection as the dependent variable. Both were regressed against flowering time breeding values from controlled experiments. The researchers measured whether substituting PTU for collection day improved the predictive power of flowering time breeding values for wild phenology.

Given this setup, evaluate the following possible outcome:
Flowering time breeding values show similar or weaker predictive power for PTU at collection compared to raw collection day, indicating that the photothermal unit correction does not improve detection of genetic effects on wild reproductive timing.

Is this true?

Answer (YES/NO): YES